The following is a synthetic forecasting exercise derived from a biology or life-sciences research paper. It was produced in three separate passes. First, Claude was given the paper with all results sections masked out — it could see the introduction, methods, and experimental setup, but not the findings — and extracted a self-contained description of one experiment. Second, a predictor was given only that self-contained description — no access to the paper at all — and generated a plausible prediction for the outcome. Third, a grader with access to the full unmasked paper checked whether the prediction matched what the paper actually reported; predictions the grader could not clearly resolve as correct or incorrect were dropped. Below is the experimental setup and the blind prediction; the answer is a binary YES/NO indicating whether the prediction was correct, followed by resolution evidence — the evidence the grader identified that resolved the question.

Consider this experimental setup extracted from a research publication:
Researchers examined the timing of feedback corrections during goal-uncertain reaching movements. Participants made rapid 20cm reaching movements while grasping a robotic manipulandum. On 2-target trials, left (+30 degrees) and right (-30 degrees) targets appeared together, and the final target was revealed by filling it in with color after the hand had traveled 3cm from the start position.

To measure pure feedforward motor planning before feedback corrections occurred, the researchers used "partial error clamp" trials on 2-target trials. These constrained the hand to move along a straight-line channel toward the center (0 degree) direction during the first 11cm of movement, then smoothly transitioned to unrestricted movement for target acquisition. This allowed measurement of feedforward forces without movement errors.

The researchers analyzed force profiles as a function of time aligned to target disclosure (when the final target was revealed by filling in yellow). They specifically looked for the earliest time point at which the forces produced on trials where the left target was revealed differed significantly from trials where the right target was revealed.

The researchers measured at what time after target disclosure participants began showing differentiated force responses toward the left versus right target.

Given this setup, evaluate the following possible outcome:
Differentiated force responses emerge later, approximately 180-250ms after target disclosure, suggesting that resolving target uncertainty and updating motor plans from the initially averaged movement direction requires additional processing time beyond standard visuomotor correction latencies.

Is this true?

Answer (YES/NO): NO